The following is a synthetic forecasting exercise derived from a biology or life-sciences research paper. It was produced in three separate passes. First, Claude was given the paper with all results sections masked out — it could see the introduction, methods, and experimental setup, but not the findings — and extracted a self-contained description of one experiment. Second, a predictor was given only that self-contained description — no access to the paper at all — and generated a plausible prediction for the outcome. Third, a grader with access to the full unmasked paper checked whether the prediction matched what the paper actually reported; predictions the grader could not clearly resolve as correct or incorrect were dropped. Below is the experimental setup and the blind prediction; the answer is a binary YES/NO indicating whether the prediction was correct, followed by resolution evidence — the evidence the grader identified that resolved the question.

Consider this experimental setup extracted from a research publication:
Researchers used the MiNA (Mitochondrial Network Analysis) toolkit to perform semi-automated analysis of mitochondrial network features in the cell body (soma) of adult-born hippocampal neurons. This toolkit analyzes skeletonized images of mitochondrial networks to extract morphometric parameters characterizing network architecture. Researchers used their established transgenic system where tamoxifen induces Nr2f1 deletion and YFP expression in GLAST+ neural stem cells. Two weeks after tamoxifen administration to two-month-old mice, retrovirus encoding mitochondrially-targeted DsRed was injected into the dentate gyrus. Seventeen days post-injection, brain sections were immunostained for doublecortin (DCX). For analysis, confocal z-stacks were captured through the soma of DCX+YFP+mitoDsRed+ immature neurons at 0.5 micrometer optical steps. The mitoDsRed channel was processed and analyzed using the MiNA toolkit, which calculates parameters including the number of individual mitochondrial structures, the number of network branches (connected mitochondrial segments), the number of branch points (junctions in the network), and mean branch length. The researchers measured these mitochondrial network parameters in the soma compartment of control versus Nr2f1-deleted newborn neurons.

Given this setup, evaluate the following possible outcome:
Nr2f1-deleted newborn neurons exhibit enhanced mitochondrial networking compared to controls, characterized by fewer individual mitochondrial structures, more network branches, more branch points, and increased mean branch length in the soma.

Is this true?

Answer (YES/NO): NO